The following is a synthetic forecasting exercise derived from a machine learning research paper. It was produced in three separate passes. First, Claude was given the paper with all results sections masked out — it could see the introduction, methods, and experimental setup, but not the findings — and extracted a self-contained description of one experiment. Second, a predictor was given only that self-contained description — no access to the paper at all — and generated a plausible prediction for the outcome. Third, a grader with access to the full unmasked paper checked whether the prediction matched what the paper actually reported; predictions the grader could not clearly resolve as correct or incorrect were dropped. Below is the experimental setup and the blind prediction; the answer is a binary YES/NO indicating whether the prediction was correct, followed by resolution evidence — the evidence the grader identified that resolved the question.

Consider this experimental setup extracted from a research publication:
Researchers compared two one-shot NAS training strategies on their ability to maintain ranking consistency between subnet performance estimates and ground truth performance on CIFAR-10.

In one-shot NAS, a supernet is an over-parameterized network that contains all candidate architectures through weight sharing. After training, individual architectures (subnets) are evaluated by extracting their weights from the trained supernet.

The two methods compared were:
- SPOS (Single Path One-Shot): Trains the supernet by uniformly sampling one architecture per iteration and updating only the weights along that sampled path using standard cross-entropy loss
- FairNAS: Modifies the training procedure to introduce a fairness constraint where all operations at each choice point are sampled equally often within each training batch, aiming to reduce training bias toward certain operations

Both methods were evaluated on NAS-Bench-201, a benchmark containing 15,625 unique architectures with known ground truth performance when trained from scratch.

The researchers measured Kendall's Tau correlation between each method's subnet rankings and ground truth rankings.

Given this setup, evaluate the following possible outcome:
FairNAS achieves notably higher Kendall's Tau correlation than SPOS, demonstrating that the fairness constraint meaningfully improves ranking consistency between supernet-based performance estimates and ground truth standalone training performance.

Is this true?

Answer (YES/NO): NO